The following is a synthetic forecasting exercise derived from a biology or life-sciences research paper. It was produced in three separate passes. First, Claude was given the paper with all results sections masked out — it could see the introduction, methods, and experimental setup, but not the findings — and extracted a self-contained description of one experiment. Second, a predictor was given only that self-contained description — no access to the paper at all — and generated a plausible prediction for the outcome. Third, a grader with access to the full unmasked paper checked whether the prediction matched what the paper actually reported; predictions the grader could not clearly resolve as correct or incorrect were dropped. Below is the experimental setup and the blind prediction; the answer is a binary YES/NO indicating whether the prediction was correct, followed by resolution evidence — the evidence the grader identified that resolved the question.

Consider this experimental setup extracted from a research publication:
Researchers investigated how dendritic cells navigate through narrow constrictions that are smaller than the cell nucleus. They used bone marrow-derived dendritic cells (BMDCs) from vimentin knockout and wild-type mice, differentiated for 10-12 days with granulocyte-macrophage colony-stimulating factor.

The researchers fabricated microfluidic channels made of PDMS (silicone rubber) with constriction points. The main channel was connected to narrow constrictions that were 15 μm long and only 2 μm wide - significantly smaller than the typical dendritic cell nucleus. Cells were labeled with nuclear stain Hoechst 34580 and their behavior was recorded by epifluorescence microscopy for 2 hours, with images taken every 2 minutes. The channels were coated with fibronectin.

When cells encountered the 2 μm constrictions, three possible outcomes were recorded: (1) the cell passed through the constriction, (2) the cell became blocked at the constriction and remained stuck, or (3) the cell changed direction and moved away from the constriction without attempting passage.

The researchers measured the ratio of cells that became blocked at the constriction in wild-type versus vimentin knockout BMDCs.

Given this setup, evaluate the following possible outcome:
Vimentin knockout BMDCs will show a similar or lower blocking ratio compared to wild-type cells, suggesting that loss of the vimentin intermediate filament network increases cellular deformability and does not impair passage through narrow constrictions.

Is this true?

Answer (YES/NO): NO